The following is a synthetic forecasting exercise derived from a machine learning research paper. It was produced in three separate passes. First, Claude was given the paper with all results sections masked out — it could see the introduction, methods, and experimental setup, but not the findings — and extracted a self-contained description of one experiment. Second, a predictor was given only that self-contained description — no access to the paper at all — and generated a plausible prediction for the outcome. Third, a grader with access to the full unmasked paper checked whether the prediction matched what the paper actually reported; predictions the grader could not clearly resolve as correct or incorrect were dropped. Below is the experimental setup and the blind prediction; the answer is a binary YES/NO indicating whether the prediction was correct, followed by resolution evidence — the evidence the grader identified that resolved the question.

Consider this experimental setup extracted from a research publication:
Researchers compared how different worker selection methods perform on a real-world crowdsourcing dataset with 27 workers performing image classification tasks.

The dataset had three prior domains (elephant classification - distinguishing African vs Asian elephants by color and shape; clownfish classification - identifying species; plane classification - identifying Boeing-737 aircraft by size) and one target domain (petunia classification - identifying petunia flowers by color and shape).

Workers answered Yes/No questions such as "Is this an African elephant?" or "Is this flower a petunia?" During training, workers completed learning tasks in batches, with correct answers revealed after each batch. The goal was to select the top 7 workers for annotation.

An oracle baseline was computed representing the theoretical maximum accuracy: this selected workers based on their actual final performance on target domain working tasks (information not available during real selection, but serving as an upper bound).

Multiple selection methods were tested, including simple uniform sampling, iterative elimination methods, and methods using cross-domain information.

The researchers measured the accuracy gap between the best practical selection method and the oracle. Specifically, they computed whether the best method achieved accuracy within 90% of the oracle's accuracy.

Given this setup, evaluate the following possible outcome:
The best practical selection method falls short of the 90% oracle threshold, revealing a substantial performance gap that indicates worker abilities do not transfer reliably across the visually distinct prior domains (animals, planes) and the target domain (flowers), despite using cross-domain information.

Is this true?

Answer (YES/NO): NO